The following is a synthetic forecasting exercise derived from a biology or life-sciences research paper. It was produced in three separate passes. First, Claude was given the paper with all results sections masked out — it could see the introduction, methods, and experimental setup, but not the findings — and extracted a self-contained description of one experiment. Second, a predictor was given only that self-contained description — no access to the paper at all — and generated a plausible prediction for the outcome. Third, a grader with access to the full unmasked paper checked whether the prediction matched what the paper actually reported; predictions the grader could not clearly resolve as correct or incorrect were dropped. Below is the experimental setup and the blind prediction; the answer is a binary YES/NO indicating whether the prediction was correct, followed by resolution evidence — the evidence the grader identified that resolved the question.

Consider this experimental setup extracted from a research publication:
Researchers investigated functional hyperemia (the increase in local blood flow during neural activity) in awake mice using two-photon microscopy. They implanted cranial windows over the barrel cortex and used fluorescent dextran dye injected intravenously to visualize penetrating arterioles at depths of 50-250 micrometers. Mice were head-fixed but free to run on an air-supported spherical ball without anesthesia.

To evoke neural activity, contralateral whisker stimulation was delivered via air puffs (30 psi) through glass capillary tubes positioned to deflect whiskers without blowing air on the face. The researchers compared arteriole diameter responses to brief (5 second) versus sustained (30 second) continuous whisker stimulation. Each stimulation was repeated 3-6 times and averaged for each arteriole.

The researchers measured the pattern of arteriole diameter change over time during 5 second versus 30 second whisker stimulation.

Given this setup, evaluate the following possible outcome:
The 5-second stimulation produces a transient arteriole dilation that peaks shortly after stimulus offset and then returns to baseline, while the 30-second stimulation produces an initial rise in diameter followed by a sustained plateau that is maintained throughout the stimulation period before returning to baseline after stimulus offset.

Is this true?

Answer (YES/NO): NO